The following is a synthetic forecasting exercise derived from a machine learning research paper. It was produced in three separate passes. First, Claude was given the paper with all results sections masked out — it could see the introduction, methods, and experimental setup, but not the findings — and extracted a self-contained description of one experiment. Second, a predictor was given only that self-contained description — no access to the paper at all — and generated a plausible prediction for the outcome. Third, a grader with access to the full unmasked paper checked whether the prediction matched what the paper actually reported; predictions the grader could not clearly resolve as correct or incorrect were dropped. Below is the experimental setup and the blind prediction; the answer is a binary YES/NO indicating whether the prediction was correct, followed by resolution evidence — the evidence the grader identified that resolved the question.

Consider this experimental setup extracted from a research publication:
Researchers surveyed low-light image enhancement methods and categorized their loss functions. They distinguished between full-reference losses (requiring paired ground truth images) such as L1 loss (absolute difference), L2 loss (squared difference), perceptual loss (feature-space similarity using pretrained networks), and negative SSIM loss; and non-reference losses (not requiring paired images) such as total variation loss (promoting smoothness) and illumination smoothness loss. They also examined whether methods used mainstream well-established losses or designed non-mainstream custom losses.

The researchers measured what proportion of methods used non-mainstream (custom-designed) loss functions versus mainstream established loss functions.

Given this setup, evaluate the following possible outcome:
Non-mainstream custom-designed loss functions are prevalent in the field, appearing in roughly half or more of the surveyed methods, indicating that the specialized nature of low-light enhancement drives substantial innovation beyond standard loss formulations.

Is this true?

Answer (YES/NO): YES